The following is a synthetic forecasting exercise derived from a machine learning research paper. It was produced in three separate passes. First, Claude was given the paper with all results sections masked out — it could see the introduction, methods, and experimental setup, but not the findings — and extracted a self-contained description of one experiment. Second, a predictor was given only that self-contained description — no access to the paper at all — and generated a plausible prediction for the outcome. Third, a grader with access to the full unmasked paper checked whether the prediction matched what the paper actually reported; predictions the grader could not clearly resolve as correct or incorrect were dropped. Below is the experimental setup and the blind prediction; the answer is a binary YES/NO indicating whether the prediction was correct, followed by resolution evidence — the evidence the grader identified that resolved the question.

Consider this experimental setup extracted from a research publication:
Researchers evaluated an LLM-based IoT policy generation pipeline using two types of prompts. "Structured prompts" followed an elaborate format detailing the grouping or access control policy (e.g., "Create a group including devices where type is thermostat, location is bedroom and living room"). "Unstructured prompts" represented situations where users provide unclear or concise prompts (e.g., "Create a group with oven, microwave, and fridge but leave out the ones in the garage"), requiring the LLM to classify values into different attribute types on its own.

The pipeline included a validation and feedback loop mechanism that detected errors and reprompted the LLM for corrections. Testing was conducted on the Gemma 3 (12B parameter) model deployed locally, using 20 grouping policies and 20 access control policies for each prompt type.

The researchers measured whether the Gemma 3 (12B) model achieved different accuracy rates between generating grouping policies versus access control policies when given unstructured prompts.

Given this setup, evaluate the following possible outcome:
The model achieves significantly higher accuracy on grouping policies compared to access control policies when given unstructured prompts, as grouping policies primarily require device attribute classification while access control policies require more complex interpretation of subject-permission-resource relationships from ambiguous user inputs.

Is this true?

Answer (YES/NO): NO